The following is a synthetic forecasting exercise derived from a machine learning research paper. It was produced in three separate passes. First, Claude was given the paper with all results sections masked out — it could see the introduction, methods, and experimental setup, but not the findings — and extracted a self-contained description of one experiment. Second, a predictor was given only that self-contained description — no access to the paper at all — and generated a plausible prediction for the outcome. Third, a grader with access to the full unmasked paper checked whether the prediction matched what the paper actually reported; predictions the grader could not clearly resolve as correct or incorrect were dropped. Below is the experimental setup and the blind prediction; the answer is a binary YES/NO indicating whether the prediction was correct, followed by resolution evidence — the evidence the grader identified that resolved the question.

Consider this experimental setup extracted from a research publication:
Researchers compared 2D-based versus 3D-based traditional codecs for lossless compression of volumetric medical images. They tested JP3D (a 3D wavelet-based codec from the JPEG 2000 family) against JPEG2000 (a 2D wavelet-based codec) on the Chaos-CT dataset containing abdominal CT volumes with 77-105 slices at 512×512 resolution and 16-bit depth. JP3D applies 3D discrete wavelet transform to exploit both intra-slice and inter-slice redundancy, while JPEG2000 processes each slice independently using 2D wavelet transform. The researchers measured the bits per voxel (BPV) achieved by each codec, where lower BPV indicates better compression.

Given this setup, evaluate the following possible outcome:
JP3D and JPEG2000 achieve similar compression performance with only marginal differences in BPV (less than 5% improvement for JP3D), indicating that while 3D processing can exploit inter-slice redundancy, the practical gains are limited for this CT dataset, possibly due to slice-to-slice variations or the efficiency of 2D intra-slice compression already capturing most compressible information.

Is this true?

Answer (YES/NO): NO